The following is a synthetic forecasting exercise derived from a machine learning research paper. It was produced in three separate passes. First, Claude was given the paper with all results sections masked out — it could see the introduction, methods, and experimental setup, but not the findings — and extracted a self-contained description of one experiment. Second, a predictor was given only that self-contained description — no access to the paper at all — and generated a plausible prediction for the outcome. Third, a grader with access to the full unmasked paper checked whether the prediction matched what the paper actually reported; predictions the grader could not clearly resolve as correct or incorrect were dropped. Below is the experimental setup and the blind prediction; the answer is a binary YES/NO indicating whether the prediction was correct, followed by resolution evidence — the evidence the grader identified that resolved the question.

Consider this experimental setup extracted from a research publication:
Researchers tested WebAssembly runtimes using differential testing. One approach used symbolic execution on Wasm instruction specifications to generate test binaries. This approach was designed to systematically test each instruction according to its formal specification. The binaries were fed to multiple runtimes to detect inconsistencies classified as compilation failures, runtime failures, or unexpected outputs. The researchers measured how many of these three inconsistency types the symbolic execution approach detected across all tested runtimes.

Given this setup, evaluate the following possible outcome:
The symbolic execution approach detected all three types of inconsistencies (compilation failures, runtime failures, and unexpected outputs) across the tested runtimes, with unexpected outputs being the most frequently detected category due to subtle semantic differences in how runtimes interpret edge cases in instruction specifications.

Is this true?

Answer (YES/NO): NO